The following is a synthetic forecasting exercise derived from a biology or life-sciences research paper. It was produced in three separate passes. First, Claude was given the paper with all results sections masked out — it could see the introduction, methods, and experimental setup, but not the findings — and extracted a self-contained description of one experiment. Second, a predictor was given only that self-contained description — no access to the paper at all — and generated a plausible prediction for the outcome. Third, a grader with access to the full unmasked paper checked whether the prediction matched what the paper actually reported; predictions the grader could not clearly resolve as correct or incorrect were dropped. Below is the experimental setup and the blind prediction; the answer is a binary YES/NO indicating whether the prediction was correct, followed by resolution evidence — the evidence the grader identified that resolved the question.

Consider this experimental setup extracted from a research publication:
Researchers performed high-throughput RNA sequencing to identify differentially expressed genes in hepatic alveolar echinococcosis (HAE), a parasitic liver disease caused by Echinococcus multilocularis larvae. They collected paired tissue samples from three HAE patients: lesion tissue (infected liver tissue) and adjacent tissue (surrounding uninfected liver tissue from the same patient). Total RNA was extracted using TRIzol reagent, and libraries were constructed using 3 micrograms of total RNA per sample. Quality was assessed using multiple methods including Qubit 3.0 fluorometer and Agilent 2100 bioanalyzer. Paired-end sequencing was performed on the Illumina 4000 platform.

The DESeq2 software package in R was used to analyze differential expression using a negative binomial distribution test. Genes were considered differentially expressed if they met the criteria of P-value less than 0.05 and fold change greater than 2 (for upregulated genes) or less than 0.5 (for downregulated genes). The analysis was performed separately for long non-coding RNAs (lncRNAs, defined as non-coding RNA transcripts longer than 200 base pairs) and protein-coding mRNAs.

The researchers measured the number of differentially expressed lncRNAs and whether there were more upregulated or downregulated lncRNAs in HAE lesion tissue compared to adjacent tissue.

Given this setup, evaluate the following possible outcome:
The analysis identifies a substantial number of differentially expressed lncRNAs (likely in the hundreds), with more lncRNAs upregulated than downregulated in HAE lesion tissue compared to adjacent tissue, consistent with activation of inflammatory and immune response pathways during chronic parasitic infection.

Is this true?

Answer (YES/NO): YES